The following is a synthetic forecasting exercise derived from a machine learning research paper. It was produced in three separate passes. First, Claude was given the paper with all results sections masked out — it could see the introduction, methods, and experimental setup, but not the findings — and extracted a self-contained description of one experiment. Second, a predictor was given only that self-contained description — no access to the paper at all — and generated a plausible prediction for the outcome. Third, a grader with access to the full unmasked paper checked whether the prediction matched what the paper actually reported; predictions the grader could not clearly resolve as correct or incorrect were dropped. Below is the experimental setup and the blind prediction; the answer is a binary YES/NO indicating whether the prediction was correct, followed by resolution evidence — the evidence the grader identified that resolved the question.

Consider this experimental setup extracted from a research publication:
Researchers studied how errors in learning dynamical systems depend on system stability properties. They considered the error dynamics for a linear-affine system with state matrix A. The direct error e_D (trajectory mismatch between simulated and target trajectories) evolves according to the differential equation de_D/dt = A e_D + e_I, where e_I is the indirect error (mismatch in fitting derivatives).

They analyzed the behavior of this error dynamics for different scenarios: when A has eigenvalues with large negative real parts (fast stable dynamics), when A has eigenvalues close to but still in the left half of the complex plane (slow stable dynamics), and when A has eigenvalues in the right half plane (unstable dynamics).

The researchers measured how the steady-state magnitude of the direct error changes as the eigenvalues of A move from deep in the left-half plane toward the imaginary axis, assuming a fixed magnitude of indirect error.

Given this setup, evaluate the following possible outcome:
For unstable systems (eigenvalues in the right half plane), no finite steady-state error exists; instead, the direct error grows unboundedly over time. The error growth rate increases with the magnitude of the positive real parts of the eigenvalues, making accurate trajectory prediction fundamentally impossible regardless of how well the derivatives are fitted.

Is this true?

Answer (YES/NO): NO